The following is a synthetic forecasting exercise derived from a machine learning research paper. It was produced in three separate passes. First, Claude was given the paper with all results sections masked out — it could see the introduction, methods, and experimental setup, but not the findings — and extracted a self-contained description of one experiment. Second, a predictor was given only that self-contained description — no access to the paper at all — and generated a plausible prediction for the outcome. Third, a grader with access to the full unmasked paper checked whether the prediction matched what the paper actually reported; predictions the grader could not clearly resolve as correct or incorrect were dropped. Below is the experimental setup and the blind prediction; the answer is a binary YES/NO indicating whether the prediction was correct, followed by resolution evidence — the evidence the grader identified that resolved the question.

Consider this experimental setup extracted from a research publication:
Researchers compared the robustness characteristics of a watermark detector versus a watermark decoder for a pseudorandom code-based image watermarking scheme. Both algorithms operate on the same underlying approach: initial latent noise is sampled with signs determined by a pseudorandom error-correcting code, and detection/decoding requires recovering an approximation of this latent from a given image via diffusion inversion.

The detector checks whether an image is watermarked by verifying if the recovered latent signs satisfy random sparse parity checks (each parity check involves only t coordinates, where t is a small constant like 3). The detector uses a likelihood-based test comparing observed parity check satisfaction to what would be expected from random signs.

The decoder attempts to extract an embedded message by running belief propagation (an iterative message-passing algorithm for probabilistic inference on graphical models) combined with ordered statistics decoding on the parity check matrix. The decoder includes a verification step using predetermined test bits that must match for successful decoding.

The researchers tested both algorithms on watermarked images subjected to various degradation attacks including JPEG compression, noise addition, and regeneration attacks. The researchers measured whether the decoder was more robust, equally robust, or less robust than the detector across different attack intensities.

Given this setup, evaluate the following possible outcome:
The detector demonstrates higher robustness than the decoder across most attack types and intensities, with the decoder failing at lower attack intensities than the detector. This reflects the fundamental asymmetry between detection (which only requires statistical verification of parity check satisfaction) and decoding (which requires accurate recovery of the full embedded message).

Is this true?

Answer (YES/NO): YES